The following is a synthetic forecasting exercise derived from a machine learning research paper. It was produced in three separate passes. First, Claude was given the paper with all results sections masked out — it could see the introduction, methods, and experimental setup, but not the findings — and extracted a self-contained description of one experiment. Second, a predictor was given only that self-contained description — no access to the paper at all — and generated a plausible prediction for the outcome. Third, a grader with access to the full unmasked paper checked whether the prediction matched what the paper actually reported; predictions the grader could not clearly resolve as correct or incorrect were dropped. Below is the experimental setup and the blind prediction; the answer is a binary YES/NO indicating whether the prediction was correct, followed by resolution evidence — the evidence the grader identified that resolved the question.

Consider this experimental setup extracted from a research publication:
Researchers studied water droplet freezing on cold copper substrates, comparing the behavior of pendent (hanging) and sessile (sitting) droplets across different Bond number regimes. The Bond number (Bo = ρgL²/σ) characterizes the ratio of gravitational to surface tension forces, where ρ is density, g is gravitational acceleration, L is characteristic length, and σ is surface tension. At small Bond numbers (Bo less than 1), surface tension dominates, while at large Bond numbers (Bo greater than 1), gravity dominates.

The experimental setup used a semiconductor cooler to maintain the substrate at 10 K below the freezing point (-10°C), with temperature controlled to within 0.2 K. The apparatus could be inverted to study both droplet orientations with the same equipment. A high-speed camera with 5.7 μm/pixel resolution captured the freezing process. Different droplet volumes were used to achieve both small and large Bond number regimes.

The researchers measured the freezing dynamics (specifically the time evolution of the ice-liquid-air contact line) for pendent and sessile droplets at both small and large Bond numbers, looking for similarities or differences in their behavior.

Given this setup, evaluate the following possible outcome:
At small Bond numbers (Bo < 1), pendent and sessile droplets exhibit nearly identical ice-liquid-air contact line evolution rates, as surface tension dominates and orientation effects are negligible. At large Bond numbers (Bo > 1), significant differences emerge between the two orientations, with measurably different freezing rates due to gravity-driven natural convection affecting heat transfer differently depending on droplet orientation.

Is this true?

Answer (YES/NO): NO